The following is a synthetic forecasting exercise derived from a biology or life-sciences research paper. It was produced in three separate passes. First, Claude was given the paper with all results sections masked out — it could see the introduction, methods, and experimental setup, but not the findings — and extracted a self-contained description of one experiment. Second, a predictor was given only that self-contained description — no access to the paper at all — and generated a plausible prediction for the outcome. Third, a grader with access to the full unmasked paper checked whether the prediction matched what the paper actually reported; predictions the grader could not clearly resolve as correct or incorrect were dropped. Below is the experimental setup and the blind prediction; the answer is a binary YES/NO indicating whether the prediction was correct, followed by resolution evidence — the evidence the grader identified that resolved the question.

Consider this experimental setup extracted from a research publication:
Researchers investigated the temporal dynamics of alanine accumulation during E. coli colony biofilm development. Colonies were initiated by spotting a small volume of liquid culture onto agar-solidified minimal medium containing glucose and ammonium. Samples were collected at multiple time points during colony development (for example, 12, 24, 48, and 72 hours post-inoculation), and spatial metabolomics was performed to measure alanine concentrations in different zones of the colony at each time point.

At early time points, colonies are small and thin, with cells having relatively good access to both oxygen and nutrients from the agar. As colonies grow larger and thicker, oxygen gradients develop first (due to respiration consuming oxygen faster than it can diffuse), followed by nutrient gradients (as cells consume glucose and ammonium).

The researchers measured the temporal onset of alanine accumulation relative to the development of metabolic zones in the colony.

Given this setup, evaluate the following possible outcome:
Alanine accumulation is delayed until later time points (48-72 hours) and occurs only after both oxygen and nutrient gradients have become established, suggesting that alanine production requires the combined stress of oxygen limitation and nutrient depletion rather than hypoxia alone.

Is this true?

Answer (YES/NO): NO